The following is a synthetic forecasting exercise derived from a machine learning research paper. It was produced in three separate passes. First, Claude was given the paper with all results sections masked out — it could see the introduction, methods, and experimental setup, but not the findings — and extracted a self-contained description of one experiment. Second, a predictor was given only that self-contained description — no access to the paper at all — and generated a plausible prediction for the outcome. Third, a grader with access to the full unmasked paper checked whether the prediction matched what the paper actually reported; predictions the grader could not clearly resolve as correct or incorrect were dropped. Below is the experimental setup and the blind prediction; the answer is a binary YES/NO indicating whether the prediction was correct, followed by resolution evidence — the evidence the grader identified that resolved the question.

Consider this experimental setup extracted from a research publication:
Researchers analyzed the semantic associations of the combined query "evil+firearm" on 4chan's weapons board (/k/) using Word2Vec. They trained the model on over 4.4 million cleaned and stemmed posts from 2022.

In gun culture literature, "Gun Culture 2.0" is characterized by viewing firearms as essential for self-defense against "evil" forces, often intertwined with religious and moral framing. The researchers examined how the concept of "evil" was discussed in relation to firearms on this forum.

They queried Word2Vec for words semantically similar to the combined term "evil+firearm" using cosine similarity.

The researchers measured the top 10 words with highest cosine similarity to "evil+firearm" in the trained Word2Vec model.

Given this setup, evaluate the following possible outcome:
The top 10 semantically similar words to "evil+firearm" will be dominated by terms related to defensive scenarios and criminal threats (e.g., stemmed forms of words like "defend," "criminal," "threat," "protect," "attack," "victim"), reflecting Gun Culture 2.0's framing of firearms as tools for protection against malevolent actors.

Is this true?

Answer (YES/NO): NO